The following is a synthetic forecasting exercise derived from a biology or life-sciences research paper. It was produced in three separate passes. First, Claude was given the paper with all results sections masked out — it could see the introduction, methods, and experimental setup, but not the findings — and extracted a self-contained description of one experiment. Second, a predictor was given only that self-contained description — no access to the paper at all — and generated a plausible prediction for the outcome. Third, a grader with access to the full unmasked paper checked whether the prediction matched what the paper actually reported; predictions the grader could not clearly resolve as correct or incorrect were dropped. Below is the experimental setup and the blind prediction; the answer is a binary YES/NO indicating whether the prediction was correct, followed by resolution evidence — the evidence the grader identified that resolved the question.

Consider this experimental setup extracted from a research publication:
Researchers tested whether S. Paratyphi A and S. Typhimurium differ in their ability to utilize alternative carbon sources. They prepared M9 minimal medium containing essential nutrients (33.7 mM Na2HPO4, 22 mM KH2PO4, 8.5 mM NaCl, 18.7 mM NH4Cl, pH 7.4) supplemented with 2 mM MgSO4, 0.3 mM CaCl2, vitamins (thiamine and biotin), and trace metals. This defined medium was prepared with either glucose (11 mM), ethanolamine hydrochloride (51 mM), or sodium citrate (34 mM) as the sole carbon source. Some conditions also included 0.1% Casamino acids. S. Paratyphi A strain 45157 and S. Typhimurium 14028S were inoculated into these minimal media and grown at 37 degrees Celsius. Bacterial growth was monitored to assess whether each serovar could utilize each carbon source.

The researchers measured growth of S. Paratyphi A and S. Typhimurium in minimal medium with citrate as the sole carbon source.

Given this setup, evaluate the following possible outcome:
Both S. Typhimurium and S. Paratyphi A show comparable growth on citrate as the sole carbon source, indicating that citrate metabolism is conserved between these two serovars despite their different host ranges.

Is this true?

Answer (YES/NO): NO